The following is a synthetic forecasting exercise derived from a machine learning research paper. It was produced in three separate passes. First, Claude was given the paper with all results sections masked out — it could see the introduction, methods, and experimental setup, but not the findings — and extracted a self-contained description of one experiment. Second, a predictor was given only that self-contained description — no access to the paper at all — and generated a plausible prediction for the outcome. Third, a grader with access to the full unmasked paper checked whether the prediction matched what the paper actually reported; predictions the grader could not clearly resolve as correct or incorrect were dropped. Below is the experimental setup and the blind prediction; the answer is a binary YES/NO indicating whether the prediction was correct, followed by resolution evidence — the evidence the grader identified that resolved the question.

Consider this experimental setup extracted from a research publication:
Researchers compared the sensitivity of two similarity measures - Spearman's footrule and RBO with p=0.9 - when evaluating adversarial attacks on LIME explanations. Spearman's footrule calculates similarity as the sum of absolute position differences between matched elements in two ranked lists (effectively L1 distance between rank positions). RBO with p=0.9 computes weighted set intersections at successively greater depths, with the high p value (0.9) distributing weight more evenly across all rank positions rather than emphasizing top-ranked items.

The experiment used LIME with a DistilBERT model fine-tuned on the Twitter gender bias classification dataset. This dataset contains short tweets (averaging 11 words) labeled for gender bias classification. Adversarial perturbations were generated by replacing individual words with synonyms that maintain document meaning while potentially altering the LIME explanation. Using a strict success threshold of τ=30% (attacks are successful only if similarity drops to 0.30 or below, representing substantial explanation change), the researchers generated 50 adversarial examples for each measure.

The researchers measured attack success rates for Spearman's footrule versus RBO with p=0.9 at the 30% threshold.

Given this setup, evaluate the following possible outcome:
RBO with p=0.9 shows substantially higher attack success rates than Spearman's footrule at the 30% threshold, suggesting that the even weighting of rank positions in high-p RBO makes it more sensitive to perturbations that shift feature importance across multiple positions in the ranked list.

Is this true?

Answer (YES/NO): NO